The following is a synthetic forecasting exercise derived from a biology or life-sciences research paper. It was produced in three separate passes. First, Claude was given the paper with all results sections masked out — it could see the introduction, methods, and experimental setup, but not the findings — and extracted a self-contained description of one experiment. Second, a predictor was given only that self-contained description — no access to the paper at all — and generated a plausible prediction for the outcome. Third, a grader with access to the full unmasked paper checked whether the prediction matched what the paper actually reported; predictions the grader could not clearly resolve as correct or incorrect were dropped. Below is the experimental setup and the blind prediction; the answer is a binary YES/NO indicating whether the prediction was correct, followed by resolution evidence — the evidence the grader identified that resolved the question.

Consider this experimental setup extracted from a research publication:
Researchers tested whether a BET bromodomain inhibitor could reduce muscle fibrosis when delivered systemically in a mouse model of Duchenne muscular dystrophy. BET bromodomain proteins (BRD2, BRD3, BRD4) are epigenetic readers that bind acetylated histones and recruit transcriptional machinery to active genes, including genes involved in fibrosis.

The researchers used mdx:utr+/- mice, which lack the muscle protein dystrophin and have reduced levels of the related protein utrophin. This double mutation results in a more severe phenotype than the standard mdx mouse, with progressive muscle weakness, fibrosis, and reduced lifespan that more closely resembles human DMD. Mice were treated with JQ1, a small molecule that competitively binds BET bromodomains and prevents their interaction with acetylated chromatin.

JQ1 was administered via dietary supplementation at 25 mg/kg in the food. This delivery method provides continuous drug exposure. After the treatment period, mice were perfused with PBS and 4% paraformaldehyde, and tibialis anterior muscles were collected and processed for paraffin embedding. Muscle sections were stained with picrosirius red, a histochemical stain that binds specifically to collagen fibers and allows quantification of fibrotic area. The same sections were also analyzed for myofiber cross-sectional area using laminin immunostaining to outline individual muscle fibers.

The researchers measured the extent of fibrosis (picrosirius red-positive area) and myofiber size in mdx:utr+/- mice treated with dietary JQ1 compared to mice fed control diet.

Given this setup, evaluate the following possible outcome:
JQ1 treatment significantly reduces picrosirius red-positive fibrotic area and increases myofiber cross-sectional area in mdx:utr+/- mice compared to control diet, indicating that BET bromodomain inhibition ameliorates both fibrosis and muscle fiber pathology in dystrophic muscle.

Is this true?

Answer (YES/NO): NO